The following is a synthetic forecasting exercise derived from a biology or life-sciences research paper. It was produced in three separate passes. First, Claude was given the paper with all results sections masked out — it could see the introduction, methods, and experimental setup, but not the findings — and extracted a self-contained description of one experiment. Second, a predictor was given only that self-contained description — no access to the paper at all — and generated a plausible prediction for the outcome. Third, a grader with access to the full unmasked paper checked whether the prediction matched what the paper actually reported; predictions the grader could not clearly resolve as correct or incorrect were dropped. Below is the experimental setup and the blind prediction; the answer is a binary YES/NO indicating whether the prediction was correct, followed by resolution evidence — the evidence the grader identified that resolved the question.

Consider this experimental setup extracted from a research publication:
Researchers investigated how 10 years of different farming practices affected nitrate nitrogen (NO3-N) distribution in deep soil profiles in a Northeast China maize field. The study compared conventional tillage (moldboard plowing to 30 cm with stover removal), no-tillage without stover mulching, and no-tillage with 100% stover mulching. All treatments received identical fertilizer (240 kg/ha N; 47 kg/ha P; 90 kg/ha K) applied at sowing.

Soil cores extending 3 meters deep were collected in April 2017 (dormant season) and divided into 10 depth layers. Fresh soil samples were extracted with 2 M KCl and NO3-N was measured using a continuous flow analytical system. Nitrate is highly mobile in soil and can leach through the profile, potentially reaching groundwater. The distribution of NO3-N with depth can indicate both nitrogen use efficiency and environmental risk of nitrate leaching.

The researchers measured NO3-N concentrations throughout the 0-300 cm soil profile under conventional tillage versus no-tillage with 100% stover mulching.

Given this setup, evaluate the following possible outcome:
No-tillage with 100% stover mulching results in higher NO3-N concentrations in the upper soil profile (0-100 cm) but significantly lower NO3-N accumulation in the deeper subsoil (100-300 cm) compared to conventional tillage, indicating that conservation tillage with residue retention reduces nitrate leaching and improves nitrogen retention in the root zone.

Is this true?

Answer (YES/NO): NO